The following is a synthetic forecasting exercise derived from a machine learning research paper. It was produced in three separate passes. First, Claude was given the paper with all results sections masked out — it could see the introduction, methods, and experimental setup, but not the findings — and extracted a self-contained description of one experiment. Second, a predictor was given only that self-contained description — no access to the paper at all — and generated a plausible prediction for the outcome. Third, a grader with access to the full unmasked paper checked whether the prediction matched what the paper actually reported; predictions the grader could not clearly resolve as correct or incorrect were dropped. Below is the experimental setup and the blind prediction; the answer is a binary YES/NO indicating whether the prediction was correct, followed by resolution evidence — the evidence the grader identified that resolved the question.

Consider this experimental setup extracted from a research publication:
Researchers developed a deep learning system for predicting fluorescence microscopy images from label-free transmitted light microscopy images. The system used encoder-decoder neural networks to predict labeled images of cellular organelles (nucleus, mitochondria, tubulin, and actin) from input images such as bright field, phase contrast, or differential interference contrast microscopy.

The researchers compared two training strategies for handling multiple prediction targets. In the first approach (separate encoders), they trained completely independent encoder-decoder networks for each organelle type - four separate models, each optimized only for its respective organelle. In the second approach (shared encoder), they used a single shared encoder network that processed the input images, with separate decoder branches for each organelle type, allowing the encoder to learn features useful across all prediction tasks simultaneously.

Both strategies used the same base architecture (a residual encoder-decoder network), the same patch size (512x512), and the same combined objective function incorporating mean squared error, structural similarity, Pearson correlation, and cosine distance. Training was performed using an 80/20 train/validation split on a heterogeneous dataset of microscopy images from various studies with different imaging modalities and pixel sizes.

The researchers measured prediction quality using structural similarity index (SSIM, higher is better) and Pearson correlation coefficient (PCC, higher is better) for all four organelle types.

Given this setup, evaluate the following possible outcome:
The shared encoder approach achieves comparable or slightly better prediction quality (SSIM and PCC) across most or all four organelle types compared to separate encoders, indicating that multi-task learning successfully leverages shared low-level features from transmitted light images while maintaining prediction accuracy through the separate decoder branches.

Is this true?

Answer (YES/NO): NO